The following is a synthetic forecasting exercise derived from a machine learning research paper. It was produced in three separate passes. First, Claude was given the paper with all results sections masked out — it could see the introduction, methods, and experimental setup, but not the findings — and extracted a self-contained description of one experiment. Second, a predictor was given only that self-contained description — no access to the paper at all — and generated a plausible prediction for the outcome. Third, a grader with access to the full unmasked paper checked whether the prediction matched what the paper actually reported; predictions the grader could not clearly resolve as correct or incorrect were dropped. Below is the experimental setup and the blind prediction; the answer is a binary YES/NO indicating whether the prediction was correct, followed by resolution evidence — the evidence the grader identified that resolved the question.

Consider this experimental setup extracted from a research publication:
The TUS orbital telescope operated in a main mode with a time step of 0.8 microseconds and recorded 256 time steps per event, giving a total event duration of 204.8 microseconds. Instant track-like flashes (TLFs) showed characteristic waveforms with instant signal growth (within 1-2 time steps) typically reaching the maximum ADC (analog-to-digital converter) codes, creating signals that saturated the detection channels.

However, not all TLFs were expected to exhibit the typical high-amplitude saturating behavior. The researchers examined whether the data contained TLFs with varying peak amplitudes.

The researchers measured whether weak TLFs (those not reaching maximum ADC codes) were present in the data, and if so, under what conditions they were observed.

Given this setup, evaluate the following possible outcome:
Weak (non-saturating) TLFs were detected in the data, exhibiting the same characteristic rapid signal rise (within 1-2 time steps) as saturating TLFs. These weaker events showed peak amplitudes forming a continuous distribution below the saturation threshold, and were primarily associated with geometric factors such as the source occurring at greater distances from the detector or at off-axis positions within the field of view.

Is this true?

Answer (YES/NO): NO